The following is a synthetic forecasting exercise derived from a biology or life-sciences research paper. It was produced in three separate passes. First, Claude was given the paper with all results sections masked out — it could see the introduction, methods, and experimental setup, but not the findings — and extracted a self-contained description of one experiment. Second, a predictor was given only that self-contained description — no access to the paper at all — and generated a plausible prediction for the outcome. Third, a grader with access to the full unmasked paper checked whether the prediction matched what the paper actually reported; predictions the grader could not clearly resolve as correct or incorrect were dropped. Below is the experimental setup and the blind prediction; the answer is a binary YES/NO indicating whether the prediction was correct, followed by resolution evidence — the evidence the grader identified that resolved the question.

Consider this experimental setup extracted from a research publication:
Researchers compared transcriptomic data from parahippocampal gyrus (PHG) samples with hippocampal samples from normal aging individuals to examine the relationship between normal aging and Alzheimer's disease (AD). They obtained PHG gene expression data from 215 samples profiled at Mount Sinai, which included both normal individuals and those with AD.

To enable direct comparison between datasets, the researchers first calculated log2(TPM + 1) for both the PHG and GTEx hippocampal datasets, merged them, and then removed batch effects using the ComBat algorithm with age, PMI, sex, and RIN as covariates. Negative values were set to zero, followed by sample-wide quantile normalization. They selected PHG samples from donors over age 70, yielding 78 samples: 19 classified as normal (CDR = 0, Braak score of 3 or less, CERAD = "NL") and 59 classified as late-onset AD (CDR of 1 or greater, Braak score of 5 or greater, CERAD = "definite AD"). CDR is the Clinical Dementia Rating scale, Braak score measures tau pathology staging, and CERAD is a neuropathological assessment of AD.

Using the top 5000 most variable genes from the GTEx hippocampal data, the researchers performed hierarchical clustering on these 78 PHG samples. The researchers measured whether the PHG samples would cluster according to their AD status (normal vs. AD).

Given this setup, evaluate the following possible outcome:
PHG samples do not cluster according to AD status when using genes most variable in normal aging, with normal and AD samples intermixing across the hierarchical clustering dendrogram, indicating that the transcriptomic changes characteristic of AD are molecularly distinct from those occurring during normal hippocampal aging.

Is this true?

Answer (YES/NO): NO